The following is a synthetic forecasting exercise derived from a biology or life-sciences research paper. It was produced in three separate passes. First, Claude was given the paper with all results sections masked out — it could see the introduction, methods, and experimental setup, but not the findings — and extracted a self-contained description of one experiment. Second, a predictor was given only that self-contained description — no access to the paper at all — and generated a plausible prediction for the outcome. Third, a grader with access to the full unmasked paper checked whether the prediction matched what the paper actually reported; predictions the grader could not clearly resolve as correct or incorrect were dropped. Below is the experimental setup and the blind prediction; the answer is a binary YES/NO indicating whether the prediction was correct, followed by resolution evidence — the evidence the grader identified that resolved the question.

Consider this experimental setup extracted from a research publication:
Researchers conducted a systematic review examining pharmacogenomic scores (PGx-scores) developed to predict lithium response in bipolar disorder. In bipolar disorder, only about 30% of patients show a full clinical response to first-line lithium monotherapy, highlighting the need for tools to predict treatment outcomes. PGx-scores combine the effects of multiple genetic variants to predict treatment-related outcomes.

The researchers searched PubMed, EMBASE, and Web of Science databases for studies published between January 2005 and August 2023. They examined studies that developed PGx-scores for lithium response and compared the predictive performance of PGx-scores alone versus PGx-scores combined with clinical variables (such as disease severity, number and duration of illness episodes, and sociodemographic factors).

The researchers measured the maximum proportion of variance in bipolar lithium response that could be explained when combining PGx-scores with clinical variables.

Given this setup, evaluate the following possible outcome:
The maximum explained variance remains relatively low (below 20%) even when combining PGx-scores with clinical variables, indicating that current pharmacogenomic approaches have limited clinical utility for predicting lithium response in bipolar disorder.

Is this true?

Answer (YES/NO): YES